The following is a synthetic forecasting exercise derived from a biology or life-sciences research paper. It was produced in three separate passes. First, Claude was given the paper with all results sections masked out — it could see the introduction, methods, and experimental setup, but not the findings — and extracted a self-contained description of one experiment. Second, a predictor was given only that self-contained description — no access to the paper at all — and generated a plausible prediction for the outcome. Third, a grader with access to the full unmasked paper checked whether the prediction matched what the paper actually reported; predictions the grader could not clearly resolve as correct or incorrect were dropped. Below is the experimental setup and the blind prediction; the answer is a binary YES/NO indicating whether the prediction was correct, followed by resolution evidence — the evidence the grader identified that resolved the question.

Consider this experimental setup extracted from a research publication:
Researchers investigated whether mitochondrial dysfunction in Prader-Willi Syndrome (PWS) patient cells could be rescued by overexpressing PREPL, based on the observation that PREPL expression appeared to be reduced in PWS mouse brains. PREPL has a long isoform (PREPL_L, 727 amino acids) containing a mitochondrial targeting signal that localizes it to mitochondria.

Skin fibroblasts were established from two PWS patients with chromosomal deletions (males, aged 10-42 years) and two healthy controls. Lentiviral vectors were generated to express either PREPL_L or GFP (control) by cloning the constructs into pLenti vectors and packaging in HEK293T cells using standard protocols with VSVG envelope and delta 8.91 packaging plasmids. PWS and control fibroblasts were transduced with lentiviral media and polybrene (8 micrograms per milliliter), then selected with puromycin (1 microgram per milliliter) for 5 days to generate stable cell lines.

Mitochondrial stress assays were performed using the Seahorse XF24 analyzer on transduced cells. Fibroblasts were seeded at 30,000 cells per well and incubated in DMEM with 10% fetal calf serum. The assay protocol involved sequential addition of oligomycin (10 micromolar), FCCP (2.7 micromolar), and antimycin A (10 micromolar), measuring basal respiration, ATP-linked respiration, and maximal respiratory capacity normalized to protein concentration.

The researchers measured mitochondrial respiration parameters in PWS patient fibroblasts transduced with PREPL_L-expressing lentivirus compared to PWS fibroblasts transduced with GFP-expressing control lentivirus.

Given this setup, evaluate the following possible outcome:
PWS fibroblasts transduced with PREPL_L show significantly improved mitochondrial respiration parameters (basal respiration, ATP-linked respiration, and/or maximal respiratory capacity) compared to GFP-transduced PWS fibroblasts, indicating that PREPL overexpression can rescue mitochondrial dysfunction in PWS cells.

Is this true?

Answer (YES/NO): YES